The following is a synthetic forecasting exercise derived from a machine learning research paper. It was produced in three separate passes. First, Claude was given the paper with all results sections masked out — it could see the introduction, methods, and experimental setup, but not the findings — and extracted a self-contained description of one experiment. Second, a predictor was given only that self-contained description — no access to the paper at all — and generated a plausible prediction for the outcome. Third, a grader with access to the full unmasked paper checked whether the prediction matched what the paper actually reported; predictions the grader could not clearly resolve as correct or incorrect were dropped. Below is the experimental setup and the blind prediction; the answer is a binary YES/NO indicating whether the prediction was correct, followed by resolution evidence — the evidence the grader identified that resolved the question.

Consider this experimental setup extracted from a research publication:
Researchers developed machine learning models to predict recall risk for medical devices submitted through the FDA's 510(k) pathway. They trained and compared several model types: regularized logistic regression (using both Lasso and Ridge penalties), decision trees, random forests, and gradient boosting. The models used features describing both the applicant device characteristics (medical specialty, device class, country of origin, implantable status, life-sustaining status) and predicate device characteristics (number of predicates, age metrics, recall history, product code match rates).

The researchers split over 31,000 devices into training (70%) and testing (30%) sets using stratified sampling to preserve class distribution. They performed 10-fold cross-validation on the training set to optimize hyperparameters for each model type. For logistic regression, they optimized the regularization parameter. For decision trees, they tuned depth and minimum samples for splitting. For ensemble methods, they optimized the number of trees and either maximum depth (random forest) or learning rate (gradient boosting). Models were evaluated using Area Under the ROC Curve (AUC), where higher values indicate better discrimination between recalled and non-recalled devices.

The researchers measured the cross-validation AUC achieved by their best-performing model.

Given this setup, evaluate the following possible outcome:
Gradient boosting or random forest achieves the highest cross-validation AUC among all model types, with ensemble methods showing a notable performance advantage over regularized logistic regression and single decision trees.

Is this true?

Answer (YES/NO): NO